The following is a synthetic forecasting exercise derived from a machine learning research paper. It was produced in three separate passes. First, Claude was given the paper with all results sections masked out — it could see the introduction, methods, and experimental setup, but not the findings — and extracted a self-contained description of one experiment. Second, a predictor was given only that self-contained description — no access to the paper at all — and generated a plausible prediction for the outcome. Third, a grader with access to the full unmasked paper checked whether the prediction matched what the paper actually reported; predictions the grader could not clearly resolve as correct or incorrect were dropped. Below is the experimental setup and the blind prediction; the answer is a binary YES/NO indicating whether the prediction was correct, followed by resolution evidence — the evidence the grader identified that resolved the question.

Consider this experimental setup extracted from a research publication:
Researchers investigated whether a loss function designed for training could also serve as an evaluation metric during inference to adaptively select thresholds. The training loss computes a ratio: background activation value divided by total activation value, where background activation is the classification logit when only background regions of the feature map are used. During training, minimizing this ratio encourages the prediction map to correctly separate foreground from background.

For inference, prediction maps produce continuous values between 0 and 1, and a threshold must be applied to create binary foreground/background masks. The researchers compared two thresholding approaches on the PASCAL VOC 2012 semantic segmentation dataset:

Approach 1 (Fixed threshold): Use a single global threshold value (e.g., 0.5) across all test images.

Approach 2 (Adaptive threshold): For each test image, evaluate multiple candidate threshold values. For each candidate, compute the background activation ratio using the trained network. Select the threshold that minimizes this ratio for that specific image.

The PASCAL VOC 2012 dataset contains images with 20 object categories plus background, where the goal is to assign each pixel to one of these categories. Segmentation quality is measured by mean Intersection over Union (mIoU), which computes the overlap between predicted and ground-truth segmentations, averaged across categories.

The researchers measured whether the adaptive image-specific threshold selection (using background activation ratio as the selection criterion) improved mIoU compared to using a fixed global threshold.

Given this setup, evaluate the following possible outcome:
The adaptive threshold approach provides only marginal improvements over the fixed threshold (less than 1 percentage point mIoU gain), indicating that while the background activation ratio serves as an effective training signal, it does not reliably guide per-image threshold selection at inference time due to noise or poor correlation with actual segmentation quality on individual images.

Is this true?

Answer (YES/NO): NO